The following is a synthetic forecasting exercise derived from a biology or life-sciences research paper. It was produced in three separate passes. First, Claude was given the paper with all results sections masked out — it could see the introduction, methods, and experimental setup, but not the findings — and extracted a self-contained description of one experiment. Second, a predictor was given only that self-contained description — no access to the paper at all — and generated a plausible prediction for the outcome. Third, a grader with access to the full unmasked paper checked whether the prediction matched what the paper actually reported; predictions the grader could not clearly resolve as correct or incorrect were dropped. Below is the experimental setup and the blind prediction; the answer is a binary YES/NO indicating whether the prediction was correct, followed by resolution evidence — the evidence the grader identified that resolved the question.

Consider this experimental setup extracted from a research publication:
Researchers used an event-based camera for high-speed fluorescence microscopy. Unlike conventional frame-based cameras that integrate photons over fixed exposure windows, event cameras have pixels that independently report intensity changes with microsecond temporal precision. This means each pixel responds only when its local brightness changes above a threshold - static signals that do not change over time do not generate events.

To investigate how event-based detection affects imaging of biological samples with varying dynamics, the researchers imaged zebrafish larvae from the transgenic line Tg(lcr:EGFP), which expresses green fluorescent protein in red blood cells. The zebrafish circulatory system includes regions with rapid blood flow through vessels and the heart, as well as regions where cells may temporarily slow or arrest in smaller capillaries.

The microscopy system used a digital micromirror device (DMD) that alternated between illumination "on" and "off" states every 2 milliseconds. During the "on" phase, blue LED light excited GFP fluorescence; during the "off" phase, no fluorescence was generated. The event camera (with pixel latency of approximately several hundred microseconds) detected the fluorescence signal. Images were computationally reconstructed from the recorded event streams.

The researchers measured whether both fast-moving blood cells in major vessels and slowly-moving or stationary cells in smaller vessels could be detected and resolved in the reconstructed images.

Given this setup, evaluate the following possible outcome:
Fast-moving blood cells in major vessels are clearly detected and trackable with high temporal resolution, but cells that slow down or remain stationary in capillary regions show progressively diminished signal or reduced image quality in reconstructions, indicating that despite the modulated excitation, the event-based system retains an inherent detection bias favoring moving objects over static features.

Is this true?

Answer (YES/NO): NO